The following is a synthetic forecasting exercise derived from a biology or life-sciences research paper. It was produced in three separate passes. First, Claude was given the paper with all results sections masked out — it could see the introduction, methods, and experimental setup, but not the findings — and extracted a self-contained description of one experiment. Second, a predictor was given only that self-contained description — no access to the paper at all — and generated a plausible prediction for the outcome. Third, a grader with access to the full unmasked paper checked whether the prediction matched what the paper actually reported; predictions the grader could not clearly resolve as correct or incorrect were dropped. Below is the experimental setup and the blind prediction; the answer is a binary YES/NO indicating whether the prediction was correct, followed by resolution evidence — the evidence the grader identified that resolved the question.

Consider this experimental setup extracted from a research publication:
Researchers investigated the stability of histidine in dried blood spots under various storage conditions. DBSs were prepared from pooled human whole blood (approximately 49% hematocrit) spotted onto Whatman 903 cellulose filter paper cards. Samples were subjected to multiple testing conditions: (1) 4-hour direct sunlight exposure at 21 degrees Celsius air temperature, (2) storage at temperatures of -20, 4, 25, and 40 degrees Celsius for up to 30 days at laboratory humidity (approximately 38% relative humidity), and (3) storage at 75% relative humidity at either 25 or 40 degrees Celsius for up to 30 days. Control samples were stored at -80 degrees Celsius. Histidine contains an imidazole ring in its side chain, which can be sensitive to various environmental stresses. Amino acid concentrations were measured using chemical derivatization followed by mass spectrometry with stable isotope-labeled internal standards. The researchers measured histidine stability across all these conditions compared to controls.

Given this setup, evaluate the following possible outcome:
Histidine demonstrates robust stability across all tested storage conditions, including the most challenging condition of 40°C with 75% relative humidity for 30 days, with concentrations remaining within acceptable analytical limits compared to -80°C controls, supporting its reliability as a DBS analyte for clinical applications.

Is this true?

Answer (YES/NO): NO